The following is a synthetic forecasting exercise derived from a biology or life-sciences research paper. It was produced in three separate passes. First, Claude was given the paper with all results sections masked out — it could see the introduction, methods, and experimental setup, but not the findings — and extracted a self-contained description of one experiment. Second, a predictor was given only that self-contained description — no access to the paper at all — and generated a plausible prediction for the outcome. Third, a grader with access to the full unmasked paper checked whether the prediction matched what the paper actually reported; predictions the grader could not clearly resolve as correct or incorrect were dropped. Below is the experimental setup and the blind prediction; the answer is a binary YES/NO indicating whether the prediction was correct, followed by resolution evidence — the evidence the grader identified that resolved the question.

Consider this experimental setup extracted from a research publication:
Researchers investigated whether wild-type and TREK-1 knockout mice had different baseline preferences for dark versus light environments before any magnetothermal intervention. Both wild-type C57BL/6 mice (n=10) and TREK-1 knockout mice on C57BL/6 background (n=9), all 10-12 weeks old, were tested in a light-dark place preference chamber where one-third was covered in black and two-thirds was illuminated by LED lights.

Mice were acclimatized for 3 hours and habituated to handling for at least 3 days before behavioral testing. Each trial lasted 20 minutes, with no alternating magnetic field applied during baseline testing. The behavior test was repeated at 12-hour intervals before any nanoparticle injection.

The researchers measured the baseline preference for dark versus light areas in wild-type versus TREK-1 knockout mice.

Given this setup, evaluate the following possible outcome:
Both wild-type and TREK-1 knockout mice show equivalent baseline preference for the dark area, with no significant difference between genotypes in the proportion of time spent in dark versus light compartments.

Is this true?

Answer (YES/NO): YES